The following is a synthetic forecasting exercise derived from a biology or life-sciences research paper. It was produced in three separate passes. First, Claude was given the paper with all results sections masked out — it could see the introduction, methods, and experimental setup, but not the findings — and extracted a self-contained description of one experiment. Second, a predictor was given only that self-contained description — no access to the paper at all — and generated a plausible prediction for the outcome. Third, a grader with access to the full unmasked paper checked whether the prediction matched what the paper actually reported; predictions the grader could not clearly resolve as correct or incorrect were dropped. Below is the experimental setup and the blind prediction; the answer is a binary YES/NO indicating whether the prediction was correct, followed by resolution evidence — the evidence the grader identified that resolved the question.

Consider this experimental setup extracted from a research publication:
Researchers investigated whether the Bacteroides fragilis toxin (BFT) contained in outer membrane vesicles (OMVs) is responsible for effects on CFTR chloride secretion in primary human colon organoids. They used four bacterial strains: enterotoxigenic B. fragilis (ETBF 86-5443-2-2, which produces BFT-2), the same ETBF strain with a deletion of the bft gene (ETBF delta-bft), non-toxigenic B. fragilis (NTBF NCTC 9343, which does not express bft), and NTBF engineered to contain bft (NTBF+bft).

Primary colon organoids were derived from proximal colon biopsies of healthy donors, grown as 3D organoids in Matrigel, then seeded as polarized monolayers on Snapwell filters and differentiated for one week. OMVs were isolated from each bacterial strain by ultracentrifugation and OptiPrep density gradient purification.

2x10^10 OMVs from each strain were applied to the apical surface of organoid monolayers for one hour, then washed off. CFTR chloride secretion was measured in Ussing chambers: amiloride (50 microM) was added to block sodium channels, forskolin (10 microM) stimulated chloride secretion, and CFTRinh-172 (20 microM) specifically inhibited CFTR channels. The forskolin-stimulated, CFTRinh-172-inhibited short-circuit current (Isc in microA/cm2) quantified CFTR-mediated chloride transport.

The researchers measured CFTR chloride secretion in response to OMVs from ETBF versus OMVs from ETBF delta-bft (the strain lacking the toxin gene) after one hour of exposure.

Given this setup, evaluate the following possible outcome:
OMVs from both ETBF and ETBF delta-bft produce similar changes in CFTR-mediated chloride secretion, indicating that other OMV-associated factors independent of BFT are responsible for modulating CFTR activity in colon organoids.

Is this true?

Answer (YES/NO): NO